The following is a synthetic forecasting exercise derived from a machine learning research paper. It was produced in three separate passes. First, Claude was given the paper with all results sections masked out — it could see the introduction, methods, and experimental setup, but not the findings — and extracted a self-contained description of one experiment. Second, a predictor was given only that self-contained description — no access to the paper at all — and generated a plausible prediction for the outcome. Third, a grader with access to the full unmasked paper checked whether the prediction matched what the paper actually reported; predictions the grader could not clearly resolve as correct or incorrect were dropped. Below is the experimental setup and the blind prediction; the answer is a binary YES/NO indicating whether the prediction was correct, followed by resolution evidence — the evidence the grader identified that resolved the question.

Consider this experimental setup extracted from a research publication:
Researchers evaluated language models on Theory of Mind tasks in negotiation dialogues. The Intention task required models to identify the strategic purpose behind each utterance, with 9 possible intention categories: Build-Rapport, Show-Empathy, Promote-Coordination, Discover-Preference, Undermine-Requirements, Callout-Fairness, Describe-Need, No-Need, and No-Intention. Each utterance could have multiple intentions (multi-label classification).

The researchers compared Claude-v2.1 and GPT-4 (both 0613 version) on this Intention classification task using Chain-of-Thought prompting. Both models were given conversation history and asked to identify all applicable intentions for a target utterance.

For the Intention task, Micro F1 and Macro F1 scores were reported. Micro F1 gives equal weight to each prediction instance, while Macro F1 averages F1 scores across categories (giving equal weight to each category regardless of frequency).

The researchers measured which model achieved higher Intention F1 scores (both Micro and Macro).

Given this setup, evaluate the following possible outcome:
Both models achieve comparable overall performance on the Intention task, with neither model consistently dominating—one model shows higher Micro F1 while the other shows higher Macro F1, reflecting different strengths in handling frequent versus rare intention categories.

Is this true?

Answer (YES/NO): NO